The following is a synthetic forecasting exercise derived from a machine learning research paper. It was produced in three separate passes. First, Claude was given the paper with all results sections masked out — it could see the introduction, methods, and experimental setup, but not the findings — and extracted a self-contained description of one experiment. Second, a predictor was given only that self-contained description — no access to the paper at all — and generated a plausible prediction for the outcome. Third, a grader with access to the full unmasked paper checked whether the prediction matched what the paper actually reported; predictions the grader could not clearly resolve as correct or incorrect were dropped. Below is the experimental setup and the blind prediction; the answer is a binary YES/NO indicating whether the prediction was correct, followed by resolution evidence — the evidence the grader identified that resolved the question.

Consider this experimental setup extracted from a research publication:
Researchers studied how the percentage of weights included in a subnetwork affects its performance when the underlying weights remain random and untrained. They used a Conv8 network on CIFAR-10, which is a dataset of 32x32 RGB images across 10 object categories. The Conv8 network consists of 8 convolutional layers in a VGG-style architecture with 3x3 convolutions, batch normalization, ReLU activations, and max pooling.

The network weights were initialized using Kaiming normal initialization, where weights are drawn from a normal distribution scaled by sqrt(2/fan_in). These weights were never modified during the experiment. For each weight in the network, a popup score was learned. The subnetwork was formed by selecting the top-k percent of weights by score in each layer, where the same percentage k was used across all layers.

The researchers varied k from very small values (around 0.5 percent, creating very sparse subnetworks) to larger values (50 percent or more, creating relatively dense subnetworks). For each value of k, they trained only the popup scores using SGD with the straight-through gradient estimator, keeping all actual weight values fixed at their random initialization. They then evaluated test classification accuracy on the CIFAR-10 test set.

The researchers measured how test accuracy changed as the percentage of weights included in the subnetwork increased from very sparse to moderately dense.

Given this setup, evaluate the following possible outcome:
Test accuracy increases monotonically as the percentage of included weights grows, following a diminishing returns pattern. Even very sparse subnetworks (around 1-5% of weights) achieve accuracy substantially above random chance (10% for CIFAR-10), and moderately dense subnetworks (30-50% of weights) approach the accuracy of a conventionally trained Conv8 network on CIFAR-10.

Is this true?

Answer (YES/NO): NO